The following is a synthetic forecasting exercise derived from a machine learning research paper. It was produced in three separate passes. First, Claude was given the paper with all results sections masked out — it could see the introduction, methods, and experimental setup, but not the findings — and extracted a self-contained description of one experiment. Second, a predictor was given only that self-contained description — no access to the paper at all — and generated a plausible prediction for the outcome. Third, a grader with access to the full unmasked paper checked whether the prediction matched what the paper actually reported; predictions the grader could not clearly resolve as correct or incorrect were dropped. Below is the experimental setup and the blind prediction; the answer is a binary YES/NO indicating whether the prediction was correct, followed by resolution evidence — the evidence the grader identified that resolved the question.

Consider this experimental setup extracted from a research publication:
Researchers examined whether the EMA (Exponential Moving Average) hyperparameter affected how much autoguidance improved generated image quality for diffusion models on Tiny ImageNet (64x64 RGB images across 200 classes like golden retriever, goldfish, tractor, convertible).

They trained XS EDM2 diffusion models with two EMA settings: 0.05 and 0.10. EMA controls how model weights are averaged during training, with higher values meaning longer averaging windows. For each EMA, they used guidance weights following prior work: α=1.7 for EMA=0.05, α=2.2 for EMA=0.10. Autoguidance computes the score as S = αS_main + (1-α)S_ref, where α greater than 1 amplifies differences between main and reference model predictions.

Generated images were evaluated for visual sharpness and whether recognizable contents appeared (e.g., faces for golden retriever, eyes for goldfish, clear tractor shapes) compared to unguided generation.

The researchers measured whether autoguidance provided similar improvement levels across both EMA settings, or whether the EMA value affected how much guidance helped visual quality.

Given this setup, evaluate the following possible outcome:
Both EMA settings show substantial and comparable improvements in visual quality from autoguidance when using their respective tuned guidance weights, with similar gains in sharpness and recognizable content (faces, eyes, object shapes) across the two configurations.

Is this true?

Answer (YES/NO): NO